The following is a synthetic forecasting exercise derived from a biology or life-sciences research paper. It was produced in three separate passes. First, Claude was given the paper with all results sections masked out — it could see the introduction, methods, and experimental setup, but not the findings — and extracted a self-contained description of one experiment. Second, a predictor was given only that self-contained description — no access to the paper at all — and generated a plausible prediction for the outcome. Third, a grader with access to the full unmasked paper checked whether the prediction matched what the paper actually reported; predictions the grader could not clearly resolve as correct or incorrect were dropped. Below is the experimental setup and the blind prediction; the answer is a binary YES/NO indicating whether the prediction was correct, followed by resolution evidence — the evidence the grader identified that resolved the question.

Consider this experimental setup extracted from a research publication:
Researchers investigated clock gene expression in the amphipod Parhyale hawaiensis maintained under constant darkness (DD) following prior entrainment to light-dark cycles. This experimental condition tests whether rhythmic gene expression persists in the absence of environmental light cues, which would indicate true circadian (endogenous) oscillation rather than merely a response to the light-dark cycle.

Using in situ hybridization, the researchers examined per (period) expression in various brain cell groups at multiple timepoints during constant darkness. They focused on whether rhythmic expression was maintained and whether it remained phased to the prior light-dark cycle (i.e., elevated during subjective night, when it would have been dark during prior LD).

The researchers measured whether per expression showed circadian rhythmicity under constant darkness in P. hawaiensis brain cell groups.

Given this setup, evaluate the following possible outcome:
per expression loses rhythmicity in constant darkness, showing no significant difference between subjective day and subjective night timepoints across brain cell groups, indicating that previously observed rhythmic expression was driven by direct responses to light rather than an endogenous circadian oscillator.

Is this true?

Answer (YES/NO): NO